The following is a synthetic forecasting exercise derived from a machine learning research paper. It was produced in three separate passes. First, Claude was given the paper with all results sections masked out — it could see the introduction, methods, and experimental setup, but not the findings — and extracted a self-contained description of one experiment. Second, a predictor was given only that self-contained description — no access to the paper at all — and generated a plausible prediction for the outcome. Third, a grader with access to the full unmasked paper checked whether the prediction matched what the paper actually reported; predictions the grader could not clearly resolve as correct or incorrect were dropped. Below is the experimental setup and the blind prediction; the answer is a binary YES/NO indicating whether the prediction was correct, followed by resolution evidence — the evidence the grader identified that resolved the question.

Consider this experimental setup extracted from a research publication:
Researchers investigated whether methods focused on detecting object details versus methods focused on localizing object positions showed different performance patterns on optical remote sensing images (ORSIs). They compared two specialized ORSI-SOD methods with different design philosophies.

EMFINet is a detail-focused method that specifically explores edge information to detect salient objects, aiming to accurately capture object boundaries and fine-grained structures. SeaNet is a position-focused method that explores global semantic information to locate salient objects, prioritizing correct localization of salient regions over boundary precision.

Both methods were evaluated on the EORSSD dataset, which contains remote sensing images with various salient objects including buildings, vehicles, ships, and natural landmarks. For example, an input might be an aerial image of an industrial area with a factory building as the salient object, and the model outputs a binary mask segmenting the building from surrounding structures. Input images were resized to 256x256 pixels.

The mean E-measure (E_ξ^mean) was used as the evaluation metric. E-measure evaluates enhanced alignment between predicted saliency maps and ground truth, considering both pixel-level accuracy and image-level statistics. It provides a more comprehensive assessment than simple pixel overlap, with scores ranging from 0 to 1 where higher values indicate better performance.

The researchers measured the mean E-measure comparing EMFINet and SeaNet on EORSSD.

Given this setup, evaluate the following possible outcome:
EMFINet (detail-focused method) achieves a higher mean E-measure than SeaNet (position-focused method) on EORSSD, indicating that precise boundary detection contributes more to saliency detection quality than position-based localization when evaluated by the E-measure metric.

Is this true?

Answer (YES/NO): NO